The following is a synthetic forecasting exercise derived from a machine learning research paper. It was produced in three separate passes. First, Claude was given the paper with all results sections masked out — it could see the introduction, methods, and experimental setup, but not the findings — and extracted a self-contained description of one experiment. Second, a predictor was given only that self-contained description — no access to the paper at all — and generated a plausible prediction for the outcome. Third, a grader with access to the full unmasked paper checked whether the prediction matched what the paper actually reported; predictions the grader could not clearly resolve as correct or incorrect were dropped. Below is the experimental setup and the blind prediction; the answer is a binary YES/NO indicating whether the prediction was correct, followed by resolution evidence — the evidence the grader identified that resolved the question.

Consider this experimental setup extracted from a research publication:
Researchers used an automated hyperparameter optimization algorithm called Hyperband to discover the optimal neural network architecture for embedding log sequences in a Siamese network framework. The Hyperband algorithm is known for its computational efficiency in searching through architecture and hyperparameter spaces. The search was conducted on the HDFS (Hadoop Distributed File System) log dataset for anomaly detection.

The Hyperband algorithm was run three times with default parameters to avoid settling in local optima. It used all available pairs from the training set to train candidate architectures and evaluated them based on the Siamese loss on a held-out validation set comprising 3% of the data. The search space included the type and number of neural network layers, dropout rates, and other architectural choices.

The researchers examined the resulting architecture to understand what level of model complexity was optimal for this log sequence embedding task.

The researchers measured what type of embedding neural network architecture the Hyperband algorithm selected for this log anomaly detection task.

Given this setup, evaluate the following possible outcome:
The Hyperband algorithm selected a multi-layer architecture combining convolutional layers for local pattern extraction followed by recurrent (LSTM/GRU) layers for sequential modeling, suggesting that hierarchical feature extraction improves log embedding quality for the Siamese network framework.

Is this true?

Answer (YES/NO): NO